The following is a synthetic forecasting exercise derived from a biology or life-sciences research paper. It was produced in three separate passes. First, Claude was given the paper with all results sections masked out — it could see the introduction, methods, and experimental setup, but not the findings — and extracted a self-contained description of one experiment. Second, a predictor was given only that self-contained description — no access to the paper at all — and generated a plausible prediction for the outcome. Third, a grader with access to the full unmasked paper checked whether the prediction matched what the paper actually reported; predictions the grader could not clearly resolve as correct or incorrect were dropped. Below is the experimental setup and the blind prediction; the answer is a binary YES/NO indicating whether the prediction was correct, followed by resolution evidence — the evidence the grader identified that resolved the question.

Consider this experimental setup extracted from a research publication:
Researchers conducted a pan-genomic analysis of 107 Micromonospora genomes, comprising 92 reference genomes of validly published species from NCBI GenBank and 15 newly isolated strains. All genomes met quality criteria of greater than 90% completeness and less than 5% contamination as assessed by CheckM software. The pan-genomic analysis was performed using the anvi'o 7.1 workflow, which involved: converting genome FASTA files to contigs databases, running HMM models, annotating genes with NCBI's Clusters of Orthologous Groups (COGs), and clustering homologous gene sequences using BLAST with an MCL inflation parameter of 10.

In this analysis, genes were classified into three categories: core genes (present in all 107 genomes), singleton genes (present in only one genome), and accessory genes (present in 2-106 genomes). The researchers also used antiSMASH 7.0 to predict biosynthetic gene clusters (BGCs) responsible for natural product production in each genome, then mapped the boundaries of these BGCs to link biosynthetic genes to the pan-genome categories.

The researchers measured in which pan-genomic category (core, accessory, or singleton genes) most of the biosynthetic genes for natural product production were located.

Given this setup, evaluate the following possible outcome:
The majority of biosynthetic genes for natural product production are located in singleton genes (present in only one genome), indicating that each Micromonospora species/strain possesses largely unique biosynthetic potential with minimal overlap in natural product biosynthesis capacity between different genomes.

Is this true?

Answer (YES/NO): NO